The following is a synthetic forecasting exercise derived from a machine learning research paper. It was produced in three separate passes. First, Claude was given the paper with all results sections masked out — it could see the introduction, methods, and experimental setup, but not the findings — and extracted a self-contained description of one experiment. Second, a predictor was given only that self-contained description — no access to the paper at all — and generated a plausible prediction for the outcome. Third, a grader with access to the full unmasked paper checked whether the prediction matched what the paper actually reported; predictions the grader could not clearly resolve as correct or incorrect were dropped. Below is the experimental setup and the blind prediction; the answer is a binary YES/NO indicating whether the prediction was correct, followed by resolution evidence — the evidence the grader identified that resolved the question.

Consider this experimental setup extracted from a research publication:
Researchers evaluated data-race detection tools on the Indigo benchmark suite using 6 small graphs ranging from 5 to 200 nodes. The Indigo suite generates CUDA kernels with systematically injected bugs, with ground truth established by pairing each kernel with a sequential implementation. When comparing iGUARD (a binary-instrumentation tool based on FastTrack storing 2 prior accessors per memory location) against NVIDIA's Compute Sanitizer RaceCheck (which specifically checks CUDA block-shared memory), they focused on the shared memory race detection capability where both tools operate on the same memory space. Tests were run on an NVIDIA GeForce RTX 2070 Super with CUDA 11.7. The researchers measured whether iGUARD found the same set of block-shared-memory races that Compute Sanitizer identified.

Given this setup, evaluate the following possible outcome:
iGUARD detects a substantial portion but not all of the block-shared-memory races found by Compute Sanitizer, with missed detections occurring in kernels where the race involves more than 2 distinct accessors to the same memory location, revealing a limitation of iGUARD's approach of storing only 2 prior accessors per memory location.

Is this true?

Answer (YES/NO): NO